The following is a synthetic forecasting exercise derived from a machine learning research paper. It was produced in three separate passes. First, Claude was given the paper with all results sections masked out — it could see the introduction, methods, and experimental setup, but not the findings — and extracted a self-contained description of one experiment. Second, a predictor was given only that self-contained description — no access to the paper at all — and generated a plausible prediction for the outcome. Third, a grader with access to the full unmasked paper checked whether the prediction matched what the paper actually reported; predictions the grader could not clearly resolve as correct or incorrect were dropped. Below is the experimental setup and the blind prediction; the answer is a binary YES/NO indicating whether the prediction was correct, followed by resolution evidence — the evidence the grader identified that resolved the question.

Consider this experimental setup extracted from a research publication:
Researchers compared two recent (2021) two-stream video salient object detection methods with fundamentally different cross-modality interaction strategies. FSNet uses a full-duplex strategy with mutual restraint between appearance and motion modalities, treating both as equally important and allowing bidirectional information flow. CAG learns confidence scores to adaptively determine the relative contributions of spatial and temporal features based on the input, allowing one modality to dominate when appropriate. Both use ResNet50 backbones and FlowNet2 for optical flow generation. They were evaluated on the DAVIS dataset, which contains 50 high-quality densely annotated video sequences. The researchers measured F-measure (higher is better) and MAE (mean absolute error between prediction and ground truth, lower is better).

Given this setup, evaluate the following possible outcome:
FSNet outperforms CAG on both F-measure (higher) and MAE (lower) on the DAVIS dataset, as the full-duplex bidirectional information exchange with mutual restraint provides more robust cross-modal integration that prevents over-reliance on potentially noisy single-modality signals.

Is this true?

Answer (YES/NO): NO